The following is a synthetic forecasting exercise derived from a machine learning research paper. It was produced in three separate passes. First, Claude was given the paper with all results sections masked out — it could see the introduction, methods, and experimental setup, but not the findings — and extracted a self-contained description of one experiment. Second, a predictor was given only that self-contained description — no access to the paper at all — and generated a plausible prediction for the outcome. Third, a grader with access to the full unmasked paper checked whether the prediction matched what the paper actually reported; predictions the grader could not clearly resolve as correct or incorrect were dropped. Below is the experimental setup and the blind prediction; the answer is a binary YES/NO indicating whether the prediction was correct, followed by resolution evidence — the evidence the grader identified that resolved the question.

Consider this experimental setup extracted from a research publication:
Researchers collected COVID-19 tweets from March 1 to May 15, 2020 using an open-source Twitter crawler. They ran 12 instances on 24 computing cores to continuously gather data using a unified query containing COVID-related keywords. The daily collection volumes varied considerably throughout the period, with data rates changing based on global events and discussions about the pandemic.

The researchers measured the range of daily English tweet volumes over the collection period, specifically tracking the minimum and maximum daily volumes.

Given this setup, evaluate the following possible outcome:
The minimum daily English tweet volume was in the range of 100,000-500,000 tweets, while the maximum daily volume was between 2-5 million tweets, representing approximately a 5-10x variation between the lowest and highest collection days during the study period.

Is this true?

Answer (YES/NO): NO